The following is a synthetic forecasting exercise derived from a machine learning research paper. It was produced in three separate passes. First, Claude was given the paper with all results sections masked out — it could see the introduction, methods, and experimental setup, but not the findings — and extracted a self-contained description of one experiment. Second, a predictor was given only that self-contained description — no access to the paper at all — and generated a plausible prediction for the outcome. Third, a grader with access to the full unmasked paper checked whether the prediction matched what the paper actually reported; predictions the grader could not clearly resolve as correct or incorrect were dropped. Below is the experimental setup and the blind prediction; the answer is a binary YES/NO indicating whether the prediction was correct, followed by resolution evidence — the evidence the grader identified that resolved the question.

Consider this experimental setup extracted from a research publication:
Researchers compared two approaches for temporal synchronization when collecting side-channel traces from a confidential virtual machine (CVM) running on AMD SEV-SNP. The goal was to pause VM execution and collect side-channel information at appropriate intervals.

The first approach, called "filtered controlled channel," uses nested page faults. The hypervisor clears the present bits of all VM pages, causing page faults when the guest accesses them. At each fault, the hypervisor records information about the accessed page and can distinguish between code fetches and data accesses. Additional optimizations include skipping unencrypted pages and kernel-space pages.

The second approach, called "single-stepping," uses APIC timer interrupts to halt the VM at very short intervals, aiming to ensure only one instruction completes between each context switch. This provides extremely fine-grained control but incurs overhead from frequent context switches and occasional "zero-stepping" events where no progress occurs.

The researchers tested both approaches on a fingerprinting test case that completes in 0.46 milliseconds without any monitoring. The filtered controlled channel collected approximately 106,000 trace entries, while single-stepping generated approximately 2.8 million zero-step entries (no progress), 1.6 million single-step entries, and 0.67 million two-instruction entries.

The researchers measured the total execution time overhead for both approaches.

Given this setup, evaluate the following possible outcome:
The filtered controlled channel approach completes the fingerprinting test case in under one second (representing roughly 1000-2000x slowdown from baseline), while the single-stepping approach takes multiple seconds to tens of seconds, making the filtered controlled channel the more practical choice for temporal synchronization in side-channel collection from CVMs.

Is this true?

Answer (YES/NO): YES